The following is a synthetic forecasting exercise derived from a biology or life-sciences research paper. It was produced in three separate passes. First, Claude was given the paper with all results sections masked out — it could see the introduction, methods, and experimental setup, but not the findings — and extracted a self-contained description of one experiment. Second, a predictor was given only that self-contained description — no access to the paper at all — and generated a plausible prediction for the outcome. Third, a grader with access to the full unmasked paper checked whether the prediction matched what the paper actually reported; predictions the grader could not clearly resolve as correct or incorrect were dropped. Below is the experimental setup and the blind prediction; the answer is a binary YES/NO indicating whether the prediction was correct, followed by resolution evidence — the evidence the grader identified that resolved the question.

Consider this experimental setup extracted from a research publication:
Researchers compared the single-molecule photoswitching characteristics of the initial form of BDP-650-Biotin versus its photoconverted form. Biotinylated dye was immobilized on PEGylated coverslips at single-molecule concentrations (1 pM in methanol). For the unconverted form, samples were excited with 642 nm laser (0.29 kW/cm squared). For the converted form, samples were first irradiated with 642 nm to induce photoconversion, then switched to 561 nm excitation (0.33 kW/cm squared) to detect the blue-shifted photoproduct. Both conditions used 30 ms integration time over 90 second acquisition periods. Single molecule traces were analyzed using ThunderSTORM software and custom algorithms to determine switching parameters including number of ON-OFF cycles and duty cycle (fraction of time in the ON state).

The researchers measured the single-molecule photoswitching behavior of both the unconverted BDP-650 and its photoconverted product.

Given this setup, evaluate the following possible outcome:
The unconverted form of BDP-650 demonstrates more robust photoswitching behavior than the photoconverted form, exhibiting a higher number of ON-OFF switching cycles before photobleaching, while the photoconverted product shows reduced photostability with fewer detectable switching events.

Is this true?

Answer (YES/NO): NO